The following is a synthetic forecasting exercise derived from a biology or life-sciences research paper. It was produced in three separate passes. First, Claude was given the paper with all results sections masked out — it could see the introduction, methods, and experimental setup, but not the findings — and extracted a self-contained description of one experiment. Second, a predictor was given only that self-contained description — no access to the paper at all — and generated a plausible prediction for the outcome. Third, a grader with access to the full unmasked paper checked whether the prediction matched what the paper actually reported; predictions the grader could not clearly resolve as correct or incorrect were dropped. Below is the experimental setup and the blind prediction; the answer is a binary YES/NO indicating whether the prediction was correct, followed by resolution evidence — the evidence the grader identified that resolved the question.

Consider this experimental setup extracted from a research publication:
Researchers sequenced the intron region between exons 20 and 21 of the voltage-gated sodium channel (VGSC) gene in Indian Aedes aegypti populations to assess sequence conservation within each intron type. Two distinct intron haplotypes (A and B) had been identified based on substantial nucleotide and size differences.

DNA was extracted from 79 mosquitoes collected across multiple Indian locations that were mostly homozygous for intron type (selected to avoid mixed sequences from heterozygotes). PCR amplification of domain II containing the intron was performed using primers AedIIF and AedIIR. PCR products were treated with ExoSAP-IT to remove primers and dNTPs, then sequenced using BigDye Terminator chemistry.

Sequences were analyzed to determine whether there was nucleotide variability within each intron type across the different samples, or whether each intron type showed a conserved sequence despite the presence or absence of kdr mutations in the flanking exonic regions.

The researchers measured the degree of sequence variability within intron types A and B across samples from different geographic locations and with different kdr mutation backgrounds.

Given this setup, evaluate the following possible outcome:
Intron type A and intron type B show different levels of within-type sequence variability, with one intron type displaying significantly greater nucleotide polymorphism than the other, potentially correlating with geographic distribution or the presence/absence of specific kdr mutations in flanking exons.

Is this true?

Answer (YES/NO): NO